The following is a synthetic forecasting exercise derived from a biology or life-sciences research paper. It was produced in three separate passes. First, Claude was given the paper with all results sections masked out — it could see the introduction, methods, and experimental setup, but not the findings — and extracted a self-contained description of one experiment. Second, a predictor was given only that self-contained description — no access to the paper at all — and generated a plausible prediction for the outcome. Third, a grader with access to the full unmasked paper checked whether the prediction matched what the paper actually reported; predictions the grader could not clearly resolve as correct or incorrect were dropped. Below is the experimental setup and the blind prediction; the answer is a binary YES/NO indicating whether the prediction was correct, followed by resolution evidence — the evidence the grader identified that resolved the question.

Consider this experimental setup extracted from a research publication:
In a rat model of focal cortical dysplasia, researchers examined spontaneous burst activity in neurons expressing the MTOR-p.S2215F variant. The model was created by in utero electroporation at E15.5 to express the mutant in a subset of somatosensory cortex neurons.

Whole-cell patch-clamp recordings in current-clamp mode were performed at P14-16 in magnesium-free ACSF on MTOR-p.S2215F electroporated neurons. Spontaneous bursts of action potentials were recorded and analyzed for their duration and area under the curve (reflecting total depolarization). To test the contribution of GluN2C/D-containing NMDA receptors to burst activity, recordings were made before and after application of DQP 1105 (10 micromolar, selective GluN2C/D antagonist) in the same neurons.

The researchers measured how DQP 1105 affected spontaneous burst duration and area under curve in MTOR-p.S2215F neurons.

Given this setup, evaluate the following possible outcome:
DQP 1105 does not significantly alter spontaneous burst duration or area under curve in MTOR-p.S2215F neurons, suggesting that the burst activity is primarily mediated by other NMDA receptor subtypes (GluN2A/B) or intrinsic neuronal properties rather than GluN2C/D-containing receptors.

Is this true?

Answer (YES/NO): NO